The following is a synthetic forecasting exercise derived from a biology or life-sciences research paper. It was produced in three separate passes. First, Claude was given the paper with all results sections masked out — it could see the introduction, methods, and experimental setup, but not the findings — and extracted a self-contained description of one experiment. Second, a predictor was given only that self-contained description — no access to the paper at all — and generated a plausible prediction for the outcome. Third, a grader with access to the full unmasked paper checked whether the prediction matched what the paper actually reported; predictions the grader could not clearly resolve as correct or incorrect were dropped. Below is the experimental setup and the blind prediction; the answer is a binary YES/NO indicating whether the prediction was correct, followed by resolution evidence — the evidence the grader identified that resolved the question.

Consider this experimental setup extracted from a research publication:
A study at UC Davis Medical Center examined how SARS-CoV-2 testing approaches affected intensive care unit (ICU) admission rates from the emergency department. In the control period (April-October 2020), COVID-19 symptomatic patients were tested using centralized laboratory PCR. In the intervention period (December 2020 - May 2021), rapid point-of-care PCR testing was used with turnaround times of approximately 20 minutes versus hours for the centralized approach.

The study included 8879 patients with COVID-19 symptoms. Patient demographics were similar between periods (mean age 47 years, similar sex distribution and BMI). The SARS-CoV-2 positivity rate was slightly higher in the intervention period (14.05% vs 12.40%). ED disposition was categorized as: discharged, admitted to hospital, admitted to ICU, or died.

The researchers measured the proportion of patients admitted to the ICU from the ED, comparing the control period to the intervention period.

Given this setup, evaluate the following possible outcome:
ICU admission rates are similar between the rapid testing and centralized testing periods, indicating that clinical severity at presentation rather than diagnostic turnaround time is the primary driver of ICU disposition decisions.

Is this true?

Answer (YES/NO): NO